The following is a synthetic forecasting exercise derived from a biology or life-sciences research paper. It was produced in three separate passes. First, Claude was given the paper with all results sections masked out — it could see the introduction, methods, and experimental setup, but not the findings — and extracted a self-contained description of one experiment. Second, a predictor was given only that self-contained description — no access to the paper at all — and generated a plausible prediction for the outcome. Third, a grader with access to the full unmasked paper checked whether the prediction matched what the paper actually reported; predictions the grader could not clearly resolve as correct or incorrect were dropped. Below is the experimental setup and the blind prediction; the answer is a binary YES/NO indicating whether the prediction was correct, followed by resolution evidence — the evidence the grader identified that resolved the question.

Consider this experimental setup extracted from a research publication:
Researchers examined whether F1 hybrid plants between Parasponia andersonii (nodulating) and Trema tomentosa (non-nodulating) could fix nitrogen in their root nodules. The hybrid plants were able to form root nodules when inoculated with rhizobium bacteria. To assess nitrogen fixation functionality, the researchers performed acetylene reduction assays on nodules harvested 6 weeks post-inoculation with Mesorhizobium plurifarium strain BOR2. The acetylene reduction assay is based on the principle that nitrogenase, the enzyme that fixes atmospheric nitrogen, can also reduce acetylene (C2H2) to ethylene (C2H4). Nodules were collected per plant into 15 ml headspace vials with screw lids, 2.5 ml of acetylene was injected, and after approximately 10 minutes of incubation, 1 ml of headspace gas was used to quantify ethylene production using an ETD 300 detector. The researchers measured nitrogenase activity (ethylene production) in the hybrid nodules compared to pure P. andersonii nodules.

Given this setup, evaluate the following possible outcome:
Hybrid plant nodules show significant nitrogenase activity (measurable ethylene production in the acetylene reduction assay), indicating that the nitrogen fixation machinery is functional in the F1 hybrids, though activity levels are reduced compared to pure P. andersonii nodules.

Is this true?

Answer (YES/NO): NO